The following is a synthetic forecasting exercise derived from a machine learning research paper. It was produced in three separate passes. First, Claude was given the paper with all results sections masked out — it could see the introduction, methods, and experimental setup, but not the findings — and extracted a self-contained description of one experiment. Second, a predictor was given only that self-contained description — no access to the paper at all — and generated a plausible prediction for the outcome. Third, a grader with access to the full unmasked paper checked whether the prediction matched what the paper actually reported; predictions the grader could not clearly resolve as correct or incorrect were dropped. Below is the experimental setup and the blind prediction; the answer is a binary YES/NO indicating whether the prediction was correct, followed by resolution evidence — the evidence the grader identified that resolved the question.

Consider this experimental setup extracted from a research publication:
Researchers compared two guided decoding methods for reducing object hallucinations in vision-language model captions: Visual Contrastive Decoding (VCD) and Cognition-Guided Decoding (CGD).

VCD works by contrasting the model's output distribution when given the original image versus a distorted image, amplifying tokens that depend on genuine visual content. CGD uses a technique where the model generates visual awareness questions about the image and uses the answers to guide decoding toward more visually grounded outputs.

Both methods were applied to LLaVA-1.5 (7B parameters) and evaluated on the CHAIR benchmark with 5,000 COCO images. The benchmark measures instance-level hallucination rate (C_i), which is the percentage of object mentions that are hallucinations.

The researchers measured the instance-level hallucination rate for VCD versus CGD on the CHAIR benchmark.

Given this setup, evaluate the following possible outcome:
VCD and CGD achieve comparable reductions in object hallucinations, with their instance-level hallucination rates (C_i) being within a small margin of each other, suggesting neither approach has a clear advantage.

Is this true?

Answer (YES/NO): NO